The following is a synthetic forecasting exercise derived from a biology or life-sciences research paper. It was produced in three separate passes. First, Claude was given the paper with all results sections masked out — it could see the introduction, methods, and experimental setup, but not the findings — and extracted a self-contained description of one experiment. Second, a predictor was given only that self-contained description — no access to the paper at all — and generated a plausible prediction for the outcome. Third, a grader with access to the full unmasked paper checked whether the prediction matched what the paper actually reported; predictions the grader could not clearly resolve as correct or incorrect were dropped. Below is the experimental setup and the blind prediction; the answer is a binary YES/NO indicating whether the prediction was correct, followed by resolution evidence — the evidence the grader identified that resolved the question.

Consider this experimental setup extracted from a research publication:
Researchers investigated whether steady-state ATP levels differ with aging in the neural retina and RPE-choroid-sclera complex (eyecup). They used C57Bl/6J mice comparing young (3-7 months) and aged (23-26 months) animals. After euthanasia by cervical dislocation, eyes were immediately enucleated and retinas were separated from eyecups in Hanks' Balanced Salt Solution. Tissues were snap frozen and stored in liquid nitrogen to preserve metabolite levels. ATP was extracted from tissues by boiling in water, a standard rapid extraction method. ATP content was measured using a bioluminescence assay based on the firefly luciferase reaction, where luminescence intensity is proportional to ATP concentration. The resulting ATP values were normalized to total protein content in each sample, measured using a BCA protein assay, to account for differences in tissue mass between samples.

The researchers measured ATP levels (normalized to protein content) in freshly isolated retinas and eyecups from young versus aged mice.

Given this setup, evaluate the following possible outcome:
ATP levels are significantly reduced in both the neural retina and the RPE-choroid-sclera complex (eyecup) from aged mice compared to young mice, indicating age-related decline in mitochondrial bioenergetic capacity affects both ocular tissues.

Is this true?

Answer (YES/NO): NO